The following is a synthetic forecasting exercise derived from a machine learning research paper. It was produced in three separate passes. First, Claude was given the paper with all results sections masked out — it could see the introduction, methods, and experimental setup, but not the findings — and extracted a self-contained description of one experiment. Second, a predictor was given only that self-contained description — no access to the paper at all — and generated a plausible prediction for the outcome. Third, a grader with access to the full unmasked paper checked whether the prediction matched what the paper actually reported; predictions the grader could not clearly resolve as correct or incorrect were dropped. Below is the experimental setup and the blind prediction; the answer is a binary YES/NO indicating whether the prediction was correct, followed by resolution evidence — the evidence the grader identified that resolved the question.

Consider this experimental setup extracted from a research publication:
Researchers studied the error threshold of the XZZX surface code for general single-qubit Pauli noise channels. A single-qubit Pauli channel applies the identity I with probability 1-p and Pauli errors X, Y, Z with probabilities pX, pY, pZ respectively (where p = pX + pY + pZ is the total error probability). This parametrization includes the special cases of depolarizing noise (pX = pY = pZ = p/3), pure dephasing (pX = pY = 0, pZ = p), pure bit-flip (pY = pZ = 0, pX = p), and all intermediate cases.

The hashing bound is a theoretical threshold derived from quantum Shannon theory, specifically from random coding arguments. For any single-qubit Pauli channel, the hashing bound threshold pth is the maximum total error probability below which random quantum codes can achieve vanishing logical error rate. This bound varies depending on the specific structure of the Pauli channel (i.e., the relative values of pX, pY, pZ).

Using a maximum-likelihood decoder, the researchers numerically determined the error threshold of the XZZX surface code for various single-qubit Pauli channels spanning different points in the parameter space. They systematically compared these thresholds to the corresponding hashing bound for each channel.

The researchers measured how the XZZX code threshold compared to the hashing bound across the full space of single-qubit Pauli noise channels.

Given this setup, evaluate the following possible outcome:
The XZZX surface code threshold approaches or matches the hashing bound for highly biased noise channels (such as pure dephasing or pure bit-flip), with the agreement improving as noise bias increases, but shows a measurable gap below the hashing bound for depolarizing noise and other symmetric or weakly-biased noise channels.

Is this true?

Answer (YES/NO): NO